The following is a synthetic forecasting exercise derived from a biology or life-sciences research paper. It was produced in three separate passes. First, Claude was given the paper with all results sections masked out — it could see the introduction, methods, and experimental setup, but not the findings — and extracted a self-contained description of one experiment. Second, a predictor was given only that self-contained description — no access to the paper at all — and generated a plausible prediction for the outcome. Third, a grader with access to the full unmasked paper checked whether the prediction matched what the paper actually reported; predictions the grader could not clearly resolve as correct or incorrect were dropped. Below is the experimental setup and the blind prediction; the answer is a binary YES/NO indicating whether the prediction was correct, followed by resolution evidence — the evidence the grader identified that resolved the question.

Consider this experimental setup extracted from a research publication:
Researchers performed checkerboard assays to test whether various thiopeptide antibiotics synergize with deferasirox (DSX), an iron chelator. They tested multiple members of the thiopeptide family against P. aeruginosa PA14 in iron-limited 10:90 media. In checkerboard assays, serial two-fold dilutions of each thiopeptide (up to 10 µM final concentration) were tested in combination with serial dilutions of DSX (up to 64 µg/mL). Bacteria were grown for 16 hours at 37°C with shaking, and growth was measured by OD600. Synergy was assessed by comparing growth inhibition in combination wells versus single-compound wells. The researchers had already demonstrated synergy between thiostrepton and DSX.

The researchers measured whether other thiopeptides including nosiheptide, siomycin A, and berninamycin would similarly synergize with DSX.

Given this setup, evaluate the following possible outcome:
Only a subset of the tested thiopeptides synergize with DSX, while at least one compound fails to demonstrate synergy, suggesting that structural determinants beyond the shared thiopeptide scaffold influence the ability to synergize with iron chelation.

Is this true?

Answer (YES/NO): YES